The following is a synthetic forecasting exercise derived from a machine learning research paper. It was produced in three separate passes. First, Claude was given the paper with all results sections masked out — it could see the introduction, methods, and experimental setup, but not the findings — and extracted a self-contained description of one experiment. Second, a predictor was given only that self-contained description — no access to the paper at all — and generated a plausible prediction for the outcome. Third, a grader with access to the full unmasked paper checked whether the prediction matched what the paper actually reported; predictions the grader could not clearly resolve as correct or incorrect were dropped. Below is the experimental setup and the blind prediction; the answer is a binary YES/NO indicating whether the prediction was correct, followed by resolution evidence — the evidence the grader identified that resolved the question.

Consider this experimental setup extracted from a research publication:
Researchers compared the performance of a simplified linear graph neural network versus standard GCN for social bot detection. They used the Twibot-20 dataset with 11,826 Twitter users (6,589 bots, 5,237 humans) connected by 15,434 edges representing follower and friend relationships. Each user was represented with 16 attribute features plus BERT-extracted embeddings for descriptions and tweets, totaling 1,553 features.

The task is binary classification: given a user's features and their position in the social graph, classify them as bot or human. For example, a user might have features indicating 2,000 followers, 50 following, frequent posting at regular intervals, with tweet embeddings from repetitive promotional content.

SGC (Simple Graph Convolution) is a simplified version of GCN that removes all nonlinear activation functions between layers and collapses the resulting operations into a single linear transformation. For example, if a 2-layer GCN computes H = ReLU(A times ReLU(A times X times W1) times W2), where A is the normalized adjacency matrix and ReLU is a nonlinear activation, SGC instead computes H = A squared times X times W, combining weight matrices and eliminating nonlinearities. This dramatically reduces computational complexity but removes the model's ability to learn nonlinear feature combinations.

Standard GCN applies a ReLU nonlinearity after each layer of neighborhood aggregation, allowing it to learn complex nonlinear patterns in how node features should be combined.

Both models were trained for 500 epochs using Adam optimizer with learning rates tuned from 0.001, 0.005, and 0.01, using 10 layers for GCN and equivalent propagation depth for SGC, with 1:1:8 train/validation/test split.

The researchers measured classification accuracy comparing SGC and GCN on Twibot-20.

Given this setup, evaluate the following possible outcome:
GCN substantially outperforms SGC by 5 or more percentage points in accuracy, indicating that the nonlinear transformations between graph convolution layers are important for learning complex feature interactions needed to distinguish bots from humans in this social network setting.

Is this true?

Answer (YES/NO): NO